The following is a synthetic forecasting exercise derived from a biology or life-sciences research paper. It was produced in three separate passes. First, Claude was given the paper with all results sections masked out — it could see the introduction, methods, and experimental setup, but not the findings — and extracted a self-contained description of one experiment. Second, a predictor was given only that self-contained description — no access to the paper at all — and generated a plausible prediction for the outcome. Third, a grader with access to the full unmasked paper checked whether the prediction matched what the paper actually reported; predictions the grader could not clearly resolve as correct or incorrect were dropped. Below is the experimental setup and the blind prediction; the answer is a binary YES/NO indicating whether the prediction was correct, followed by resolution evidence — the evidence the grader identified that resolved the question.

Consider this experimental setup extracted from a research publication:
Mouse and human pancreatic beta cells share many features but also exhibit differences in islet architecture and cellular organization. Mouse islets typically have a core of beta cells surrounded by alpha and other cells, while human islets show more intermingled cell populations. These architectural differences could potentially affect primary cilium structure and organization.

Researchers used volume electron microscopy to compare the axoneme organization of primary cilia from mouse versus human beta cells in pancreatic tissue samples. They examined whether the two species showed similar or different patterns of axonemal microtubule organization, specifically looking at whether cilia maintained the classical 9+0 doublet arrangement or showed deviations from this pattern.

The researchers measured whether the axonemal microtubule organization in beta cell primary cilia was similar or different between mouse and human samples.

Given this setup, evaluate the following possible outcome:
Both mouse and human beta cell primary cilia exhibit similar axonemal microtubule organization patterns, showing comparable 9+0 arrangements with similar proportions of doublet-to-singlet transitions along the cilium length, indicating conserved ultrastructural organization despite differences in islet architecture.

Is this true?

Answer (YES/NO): NO